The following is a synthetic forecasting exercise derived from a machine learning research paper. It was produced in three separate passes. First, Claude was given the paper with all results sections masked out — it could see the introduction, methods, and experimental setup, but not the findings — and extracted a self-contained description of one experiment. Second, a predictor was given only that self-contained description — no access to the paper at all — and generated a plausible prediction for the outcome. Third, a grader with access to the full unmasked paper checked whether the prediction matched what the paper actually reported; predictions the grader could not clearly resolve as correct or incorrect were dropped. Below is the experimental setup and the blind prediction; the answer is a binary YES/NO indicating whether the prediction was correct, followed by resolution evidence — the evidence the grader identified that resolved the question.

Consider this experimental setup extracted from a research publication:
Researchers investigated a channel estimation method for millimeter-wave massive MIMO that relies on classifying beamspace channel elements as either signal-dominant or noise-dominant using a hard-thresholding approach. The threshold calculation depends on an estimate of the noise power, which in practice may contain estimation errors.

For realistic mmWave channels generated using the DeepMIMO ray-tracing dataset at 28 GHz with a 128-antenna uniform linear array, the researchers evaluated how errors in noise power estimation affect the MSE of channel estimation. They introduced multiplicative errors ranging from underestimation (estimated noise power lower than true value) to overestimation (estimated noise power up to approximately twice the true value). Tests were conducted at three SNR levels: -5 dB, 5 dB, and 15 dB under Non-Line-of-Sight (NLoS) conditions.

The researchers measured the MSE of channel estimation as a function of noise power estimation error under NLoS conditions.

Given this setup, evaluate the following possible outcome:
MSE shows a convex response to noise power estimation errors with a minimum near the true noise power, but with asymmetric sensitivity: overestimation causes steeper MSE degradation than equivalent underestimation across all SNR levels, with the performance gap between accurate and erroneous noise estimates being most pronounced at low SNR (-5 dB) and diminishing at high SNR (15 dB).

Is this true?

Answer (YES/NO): NO